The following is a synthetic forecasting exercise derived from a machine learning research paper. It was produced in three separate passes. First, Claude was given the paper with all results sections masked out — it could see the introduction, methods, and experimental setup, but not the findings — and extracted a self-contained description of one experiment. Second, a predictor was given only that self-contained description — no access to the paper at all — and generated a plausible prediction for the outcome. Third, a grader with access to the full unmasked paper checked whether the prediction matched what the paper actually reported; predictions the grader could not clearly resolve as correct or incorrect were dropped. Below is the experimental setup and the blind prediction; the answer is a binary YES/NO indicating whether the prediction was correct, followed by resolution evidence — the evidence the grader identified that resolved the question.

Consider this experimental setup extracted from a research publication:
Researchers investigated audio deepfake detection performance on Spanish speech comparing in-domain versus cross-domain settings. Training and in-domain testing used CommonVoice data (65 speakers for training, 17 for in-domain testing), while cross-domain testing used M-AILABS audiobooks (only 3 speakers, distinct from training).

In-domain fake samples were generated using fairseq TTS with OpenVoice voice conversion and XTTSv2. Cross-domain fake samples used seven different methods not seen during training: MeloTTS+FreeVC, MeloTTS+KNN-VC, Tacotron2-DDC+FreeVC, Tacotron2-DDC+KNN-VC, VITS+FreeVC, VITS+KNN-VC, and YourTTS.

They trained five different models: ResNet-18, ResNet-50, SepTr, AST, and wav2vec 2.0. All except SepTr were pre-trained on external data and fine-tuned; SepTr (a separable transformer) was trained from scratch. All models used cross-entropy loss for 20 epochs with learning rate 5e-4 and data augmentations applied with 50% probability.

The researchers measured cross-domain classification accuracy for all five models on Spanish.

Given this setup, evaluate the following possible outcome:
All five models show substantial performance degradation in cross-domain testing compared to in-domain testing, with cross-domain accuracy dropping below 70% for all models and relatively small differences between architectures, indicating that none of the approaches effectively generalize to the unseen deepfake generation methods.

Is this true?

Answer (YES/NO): NO